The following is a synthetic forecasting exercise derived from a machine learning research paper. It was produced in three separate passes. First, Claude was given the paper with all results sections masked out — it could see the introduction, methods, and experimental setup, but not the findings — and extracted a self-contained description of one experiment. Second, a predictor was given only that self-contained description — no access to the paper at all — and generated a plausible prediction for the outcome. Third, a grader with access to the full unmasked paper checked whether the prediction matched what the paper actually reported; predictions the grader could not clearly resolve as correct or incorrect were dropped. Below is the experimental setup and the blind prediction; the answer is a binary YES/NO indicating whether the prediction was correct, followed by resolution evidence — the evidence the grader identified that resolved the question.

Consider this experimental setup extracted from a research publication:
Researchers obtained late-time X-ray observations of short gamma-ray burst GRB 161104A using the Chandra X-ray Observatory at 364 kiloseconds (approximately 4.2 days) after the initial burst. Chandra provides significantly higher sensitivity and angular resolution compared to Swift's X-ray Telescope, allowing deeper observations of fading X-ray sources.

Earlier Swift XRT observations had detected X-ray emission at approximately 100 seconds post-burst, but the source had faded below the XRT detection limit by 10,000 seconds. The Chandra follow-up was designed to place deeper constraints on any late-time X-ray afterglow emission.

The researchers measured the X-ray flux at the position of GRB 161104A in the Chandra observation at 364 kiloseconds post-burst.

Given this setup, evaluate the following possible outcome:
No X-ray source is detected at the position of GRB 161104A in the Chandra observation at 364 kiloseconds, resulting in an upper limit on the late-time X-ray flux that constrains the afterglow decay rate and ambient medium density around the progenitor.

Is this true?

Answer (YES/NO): YES